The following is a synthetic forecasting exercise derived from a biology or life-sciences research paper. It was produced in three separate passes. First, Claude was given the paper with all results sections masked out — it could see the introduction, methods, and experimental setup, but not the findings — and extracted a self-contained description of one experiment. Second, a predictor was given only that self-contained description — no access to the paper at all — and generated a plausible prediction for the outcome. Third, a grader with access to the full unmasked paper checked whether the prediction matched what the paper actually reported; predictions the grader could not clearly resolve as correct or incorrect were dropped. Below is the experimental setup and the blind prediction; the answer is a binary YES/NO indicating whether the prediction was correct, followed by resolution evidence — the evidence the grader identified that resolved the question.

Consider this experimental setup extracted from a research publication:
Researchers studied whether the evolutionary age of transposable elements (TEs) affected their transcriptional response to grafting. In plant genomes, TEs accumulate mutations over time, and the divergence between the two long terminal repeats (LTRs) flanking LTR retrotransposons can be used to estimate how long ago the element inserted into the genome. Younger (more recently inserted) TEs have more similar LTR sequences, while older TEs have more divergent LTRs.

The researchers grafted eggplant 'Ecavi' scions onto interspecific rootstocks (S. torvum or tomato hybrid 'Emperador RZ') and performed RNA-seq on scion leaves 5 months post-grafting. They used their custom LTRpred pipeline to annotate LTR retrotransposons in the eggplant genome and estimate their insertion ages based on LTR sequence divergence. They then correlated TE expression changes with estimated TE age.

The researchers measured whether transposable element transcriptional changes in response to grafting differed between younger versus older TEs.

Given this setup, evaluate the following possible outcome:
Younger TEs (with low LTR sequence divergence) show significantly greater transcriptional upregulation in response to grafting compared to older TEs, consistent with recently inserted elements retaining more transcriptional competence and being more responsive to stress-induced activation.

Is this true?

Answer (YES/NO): NO